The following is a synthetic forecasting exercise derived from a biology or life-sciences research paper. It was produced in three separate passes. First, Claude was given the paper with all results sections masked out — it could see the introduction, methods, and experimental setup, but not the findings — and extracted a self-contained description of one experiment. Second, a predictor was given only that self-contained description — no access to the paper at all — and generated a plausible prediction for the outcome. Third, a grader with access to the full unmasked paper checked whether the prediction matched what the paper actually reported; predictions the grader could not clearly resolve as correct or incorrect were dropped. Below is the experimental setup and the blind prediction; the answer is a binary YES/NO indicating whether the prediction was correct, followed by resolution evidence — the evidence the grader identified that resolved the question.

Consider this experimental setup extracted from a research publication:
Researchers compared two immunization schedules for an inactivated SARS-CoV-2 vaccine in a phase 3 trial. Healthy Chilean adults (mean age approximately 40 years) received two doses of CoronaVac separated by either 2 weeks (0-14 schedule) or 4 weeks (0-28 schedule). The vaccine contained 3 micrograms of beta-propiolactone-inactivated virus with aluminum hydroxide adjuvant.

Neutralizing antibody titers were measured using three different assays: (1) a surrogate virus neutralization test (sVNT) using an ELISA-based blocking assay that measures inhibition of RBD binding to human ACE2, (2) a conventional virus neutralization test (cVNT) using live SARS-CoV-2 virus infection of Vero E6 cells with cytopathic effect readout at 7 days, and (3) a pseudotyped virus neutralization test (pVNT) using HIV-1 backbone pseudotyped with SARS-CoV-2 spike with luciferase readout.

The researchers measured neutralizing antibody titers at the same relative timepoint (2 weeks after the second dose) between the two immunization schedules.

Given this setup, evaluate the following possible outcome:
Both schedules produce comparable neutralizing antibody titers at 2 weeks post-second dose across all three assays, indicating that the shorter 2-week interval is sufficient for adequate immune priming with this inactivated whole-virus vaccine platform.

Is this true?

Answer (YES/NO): NO